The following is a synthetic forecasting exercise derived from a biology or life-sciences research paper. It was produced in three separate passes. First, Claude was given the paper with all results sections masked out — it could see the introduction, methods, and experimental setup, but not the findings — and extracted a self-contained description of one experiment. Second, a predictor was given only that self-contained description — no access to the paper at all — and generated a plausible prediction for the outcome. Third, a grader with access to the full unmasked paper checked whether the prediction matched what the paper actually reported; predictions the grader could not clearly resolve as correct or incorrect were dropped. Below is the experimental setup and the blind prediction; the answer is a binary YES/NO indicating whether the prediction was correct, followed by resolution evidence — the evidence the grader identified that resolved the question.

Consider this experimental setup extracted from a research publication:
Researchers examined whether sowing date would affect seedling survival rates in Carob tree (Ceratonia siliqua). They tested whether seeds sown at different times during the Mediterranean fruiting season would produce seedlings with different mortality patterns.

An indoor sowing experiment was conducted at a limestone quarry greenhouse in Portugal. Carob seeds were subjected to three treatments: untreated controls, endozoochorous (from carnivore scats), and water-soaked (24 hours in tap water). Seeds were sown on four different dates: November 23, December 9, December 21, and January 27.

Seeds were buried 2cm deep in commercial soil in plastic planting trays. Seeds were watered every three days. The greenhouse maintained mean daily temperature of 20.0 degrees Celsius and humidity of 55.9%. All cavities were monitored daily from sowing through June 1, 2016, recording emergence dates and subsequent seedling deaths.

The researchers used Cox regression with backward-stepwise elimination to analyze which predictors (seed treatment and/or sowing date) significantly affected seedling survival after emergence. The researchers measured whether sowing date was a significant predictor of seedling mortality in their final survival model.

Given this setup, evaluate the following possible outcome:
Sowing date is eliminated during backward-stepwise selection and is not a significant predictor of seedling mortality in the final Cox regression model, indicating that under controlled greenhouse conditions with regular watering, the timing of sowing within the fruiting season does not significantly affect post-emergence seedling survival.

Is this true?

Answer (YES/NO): YES